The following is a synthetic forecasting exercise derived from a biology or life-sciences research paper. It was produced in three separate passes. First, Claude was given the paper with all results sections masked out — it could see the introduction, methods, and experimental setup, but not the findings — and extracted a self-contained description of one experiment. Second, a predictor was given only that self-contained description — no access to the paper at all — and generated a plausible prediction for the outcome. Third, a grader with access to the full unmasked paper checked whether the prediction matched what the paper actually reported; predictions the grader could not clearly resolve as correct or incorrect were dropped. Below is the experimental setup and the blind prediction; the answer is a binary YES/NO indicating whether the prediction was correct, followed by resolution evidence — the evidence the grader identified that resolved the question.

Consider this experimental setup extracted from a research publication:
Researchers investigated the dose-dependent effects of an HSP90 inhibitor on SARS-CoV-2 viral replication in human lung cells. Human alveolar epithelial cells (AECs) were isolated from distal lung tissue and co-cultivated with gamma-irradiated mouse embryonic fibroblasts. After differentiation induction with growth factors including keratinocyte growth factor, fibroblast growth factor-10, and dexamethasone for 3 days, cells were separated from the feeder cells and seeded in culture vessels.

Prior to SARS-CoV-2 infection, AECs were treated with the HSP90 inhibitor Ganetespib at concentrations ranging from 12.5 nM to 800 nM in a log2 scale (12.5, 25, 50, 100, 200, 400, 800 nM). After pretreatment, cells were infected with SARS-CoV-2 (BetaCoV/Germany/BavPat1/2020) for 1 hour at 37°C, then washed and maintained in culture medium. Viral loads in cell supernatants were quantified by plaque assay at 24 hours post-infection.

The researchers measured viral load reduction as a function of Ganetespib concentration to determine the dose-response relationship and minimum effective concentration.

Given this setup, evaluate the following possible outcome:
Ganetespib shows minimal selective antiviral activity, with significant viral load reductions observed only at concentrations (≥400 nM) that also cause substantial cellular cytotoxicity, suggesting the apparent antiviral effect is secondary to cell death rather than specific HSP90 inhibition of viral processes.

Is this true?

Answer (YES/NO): NO